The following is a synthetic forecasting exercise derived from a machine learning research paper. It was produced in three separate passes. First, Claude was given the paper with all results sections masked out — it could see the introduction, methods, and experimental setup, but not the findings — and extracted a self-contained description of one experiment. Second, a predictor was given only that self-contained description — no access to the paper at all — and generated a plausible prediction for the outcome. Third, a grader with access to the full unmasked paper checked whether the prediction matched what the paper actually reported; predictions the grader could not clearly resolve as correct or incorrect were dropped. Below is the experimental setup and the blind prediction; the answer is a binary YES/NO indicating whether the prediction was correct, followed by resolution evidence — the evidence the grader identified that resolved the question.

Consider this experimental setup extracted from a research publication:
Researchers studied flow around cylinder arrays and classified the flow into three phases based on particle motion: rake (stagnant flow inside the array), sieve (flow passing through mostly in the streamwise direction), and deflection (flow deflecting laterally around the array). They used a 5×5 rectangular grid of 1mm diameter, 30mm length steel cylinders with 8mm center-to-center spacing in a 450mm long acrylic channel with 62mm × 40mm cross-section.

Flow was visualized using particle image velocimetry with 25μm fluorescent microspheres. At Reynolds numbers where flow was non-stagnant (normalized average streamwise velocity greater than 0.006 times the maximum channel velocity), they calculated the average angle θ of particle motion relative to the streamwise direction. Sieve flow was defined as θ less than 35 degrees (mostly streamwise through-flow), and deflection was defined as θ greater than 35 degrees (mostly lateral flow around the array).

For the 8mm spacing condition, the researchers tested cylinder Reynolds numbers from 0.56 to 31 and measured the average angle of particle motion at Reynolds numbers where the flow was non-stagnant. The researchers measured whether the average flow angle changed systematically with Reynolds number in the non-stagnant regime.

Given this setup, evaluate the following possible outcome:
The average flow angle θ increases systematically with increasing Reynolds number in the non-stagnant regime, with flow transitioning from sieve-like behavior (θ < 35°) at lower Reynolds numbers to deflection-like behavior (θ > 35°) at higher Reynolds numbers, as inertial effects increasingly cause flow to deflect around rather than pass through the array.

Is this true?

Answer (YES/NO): NO